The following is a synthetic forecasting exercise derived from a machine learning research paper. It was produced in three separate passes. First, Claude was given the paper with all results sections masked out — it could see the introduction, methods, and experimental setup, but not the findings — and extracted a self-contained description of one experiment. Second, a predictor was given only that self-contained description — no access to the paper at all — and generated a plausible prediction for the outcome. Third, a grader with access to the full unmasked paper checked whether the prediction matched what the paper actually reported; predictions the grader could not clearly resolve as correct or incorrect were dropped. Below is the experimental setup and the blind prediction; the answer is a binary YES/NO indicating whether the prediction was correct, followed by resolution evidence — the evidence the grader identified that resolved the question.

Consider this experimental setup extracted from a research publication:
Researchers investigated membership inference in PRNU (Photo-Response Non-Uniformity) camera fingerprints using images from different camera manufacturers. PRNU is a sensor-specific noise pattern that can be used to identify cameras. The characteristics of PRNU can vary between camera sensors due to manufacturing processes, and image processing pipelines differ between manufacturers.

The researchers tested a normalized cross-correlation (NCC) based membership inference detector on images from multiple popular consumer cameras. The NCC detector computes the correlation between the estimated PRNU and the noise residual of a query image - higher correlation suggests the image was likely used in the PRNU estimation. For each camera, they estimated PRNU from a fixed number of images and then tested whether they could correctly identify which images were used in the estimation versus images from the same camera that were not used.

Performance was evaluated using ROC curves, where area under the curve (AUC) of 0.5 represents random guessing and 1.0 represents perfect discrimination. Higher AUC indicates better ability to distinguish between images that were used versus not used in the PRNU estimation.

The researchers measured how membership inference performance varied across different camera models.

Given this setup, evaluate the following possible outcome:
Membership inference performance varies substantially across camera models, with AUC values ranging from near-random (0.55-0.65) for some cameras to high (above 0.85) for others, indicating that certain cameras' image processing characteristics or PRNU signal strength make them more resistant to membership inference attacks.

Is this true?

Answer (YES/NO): NO